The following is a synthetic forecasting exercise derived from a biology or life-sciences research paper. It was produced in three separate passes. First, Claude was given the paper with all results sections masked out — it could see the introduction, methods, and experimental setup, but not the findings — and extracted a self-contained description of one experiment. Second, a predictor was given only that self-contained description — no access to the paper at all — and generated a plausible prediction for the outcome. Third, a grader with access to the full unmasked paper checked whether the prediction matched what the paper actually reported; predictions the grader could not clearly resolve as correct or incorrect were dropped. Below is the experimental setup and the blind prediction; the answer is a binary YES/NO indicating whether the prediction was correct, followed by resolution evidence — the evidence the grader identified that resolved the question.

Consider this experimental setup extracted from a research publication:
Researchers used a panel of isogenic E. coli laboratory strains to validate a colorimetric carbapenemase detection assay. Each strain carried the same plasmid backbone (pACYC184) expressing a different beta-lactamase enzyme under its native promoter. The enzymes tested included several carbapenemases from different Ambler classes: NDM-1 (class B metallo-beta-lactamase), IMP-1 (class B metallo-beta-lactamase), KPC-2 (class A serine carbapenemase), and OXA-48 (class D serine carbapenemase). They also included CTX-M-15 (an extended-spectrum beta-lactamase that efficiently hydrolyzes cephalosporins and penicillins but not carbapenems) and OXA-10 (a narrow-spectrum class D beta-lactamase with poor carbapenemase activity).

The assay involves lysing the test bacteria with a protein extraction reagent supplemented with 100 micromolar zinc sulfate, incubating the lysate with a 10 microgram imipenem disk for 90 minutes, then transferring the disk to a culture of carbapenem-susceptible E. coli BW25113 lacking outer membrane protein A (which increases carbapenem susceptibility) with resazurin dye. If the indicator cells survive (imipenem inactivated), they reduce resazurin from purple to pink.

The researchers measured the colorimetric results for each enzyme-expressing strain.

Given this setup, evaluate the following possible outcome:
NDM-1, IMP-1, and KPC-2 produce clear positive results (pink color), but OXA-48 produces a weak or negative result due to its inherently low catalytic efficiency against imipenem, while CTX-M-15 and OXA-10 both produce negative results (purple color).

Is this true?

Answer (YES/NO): NO